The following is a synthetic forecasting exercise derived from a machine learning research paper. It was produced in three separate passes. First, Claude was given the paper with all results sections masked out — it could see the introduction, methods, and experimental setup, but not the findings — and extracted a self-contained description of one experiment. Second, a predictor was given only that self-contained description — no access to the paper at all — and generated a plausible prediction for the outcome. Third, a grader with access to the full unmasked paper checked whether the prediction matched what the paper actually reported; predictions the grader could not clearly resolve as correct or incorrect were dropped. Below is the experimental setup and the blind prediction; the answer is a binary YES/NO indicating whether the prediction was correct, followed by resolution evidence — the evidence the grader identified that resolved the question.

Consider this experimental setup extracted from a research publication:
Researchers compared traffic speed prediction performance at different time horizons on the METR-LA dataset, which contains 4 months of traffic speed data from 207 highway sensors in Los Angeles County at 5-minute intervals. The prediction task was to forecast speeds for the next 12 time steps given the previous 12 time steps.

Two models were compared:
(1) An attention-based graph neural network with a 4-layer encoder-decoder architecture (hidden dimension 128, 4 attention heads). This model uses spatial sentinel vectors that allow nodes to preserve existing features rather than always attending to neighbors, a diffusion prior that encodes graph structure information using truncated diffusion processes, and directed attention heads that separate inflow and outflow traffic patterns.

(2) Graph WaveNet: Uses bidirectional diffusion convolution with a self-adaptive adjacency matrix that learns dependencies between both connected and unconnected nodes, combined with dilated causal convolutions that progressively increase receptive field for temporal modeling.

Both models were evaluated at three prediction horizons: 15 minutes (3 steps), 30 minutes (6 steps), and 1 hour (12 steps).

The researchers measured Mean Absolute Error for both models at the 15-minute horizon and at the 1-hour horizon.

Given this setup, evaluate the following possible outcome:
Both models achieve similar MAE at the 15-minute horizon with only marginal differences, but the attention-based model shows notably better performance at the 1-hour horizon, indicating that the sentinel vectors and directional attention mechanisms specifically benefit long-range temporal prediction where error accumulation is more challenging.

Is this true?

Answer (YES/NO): NO